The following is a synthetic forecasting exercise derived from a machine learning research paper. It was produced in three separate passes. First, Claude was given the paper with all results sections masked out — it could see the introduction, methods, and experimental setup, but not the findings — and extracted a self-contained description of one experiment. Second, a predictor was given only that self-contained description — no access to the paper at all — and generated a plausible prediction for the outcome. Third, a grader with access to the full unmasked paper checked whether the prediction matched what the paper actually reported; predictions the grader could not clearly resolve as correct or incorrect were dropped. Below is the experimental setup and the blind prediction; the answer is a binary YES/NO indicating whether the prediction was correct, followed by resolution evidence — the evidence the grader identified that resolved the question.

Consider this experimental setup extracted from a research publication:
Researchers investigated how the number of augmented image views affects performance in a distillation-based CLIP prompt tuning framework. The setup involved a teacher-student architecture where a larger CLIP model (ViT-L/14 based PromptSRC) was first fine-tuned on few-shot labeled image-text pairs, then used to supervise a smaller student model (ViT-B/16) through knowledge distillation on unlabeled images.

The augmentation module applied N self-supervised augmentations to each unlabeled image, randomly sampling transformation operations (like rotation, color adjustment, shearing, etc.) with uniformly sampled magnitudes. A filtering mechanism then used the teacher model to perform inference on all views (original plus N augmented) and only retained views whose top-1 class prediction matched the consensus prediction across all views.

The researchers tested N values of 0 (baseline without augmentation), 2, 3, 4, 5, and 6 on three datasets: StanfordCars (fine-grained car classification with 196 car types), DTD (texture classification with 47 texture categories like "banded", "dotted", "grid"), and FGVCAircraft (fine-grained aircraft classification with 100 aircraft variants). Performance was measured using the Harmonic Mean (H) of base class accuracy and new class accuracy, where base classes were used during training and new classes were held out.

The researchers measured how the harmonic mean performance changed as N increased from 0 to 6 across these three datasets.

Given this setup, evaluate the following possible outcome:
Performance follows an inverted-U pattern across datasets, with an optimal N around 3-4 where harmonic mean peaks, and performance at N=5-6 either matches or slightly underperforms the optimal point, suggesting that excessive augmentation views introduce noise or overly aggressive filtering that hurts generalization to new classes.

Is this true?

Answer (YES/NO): NO